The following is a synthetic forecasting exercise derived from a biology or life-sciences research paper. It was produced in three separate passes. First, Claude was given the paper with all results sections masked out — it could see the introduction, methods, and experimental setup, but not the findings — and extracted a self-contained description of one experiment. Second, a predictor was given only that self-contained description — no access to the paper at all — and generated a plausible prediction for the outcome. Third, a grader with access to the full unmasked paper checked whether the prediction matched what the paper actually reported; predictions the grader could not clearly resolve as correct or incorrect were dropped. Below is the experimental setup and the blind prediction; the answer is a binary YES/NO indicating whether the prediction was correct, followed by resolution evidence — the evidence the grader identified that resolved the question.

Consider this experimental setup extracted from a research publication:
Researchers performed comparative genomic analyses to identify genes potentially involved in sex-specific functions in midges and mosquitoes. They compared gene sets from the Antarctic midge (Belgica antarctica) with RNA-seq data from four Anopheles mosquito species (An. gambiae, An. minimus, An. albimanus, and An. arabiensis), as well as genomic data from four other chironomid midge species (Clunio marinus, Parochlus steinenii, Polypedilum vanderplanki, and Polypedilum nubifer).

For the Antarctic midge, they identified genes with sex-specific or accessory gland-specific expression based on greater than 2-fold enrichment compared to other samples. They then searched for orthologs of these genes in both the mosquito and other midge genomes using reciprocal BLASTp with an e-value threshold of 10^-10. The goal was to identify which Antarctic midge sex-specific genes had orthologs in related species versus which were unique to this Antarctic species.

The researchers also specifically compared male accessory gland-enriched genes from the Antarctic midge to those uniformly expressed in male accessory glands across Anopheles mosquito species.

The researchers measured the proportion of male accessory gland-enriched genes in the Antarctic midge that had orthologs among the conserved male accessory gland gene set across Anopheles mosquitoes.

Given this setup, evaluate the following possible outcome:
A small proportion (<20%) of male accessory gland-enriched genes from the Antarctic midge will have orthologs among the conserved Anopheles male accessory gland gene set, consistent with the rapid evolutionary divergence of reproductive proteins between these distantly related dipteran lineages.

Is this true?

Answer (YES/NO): YES